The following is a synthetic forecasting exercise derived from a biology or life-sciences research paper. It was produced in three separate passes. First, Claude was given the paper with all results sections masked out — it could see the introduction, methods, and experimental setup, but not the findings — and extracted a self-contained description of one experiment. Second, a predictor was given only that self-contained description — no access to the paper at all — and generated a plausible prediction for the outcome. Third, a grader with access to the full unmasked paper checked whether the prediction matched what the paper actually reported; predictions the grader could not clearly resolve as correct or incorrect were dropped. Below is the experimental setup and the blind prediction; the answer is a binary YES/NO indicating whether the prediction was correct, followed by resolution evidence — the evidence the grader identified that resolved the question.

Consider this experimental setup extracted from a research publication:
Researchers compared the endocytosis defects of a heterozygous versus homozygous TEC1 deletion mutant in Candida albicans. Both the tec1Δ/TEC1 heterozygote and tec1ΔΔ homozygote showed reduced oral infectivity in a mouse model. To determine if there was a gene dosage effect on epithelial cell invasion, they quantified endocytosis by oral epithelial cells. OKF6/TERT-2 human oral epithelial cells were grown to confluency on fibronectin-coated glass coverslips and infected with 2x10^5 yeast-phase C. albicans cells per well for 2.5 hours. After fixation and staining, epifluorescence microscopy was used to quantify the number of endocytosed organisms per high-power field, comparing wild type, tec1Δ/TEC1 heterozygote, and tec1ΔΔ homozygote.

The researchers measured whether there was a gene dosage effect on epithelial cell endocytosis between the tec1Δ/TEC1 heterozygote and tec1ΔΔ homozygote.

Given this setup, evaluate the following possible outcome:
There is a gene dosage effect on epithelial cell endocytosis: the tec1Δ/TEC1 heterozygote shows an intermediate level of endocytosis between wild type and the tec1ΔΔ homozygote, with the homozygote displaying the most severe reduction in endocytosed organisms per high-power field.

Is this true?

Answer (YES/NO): YES